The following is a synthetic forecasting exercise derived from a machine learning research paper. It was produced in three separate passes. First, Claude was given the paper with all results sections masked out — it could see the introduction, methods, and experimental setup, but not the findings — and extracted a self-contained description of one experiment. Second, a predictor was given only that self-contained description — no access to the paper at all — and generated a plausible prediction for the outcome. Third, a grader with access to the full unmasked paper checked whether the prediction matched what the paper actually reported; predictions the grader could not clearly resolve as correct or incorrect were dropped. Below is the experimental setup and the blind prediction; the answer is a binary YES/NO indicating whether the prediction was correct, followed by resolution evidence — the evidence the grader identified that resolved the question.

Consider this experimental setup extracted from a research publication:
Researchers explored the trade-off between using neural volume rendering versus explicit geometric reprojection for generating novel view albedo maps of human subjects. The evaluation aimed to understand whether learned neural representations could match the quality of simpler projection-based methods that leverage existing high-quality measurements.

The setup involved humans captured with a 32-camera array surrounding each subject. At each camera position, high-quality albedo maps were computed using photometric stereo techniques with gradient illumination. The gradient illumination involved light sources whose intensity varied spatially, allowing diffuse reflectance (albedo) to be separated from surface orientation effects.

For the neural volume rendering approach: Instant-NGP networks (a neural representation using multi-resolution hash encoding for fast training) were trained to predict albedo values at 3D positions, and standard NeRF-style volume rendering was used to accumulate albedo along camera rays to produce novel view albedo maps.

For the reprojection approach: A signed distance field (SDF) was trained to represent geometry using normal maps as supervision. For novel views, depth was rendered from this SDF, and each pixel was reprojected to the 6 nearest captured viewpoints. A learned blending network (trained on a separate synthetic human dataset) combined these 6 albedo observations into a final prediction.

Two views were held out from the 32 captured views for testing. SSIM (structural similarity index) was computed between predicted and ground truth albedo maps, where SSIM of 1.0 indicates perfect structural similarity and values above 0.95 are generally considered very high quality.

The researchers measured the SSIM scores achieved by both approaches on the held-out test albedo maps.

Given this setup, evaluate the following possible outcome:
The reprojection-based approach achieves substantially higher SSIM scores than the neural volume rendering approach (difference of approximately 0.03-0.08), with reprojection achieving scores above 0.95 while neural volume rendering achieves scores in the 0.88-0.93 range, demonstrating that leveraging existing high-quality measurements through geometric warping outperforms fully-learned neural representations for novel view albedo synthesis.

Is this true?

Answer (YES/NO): NO